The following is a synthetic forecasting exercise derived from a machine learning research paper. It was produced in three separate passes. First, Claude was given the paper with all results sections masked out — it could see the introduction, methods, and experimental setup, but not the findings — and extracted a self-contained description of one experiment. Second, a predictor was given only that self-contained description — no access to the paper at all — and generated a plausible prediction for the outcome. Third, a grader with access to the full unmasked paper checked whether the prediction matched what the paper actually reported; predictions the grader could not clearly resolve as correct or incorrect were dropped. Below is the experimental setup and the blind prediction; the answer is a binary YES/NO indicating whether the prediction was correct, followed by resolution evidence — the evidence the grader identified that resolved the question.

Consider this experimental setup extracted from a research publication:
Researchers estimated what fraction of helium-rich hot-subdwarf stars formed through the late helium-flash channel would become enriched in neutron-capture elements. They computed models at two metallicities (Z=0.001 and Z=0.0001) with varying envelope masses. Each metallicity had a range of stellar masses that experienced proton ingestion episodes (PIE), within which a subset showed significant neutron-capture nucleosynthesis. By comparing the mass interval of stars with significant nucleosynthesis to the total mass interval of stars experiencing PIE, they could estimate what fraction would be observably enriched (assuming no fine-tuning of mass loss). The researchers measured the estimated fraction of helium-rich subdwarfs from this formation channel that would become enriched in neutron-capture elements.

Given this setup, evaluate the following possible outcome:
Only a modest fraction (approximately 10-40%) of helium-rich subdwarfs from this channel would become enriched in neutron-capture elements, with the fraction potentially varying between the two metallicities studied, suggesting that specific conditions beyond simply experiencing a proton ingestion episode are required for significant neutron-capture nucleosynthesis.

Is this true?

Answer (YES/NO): NO